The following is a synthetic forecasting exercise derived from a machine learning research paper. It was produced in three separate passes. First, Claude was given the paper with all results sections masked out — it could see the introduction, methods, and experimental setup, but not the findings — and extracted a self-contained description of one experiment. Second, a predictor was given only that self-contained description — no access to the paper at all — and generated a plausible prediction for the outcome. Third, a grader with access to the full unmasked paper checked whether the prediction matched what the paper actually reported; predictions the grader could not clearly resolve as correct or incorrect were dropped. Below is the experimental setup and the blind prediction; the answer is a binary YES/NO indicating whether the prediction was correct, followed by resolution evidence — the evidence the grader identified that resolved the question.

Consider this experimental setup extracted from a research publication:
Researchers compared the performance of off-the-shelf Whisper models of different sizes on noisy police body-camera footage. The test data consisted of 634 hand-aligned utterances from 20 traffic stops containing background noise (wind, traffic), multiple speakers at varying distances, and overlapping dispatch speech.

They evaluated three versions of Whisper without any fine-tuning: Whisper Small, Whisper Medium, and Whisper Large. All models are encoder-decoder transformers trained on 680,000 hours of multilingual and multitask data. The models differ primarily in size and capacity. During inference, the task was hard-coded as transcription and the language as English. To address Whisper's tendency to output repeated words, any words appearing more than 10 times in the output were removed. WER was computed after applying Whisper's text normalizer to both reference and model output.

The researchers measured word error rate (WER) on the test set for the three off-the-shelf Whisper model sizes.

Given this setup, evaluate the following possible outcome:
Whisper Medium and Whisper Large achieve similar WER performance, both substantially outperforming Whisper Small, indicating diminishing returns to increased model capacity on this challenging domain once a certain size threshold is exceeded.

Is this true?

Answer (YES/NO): NO